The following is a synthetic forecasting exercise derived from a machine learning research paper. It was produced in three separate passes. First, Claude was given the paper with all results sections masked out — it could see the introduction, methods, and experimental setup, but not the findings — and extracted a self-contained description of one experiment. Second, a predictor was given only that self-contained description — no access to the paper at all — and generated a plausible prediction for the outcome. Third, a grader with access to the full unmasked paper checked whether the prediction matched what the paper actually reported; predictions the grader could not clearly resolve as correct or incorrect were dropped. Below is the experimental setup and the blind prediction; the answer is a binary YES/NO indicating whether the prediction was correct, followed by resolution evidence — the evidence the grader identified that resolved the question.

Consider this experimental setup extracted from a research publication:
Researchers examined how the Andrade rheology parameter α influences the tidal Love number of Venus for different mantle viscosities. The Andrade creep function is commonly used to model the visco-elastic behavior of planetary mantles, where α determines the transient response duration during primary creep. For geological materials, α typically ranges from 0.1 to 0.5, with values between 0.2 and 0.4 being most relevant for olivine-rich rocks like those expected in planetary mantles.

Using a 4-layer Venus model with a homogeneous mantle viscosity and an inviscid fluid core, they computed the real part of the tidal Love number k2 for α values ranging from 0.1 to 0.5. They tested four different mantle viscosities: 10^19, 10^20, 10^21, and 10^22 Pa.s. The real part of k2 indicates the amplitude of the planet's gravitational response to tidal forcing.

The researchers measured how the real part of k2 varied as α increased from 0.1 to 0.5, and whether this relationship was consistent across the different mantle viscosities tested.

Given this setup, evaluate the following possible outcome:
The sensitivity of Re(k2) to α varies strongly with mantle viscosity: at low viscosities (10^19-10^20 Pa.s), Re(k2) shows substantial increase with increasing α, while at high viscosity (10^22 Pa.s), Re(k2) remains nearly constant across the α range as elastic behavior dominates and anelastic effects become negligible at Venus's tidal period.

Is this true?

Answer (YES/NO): NO